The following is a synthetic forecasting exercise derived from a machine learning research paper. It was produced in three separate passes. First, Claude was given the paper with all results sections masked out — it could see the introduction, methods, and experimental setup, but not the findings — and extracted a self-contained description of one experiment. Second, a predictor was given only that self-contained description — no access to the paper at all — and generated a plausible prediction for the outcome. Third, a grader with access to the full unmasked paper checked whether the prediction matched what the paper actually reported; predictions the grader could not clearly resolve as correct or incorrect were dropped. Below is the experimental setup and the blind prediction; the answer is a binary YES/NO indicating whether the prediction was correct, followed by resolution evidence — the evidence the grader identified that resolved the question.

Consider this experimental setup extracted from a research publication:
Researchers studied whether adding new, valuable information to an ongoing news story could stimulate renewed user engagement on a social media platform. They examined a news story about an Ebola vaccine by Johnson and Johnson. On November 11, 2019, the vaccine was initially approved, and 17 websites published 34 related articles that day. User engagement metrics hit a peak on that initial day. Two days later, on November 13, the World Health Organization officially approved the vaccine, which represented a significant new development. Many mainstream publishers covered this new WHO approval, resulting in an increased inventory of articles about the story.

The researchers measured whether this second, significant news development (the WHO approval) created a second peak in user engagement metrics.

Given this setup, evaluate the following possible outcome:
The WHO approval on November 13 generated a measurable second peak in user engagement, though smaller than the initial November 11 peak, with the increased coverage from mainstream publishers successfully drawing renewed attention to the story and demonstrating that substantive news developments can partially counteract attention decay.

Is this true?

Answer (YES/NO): NO